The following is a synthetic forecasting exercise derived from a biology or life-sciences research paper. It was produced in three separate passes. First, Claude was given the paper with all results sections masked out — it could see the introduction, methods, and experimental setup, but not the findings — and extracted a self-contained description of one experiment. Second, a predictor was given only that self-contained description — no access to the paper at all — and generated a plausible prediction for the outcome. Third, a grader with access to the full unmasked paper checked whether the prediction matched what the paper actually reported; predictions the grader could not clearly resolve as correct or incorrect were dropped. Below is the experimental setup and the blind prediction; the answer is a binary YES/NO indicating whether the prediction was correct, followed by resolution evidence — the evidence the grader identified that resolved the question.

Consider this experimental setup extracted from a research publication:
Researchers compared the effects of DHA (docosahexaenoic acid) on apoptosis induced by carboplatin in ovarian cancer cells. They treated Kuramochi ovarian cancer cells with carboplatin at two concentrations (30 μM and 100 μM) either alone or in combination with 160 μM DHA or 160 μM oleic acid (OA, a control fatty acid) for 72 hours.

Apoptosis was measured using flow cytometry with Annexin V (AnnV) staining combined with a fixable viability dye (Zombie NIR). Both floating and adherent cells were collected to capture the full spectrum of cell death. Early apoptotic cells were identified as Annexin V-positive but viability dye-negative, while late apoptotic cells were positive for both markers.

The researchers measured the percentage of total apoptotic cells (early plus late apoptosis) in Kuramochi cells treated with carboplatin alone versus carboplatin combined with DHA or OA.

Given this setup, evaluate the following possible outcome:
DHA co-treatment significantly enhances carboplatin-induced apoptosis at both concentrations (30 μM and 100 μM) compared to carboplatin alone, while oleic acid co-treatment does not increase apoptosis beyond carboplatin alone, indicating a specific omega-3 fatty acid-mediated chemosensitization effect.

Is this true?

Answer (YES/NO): YES